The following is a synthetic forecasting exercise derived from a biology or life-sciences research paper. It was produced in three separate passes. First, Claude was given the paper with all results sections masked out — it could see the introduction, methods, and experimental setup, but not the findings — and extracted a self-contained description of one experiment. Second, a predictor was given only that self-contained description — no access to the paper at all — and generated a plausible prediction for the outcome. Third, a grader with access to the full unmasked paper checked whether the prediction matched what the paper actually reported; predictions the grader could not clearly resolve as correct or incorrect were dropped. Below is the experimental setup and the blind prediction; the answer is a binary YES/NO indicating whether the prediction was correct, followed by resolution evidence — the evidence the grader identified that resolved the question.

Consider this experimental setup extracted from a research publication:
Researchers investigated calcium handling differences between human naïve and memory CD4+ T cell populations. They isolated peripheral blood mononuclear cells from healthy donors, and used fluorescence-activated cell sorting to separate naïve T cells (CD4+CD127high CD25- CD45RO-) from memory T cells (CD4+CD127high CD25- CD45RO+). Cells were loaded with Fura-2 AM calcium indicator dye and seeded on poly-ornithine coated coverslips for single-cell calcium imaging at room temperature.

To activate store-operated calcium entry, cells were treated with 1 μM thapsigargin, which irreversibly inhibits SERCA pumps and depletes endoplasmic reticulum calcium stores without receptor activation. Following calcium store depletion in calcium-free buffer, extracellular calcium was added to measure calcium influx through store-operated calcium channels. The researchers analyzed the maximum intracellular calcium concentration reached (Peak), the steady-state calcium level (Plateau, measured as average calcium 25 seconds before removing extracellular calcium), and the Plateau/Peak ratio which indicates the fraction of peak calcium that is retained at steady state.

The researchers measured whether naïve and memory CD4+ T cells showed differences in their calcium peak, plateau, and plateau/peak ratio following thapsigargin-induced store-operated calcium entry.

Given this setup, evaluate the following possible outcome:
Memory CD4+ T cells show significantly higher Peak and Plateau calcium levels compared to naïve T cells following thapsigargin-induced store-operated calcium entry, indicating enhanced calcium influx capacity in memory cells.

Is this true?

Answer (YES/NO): NO